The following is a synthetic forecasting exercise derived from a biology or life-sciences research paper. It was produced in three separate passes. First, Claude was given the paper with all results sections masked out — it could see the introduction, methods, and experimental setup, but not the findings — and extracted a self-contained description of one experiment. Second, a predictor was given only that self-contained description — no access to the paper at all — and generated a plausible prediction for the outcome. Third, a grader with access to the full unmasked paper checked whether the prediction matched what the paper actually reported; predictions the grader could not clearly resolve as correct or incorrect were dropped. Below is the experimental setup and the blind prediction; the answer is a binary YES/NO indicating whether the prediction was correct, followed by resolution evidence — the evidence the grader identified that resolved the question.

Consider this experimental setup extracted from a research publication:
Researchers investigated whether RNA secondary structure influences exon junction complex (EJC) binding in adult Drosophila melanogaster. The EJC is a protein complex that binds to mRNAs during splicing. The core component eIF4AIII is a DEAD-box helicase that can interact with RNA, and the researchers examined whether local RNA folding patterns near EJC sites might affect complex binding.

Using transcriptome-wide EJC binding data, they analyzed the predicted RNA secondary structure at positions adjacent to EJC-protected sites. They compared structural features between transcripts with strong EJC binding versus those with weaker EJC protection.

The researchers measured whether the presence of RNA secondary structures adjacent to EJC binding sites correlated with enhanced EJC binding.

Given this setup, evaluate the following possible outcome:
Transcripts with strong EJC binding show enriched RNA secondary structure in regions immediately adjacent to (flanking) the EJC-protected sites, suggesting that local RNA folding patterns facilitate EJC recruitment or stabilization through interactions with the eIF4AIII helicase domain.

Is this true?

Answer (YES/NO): YES